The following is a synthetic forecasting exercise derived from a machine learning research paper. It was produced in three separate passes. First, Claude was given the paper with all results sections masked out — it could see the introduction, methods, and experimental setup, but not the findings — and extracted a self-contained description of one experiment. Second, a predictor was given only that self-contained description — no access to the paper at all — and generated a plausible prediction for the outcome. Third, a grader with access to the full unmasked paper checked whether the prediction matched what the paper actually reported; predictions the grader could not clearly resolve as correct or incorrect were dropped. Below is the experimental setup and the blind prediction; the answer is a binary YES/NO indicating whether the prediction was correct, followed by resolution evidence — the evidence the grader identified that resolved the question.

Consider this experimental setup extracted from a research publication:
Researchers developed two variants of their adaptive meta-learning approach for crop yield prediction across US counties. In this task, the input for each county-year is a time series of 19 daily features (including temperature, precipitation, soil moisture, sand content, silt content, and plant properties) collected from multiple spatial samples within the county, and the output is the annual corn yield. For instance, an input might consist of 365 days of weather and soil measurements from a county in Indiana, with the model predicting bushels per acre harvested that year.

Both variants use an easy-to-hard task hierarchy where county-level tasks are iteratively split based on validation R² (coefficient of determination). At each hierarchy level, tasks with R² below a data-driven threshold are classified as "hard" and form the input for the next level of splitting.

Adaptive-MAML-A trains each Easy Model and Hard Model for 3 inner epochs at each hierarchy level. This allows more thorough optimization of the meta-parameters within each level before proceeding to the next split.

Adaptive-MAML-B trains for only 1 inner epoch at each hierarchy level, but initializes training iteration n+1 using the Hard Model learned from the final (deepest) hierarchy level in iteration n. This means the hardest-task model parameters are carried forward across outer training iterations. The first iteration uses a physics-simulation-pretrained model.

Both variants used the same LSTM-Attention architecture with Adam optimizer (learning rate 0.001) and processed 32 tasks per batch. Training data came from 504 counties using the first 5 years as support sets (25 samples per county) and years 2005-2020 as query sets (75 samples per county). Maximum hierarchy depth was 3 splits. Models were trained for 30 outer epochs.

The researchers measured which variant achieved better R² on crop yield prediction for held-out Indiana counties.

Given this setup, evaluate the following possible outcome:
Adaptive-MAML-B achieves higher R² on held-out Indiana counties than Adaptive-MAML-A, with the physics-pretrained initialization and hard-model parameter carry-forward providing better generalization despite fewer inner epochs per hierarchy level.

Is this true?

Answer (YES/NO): YES